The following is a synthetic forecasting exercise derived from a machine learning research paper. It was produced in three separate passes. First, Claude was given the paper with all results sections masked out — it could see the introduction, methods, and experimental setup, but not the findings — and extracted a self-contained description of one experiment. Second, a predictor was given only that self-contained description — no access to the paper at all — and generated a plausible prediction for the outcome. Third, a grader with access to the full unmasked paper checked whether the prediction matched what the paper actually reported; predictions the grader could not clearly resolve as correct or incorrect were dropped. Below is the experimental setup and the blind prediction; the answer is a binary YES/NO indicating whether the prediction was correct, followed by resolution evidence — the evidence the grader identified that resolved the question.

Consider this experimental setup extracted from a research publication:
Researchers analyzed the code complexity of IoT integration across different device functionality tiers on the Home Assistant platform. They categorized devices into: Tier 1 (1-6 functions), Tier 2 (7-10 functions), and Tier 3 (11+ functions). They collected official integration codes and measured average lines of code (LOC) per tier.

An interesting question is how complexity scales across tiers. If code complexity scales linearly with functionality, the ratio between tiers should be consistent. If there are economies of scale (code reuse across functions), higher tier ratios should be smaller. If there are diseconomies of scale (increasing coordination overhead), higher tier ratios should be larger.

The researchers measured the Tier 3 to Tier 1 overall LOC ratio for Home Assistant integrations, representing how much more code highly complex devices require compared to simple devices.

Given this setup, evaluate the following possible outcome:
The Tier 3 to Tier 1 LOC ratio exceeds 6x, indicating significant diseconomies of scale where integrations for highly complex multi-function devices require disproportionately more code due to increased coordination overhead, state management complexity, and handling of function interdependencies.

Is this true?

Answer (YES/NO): NO